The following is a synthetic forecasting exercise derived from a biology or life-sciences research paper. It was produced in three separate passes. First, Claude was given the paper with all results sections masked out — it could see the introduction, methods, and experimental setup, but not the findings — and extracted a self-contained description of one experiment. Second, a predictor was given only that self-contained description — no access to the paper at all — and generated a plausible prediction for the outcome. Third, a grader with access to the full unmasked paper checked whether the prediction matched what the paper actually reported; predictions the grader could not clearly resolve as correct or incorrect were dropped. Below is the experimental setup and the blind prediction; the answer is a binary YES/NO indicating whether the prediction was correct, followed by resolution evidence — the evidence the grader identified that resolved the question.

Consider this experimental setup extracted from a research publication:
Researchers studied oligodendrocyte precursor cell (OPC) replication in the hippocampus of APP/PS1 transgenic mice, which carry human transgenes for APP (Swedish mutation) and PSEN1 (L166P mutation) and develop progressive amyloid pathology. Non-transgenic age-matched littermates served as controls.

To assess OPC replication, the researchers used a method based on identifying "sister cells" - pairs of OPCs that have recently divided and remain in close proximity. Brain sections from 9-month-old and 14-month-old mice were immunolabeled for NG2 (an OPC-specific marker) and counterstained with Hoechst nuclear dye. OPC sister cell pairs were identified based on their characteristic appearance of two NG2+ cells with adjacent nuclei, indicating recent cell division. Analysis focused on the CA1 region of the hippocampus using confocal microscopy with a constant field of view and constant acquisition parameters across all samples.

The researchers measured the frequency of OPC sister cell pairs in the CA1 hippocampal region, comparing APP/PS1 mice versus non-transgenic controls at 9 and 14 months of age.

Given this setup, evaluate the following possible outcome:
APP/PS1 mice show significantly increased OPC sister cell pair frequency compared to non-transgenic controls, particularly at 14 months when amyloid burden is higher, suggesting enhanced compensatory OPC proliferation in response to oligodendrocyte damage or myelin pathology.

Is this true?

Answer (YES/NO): NO